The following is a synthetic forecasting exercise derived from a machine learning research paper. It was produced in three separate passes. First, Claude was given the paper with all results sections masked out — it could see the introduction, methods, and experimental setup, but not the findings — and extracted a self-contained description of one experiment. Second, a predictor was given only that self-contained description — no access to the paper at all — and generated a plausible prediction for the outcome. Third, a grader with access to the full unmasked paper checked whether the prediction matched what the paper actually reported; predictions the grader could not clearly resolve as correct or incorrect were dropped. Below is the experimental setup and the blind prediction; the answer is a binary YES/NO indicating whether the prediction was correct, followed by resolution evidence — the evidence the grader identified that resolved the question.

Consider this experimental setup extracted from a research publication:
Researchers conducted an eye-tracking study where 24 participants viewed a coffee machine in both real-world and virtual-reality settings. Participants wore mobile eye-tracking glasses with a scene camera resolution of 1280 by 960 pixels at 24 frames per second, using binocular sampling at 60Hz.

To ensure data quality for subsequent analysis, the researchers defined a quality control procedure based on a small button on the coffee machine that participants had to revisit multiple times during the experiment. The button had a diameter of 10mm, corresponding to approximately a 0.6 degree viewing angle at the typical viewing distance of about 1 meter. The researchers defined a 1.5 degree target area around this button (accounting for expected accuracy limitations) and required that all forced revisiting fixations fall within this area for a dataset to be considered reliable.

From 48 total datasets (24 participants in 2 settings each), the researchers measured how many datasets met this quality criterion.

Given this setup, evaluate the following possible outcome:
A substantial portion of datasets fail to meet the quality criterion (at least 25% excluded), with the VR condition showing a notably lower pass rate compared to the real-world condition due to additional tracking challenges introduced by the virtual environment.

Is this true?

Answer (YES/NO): NO